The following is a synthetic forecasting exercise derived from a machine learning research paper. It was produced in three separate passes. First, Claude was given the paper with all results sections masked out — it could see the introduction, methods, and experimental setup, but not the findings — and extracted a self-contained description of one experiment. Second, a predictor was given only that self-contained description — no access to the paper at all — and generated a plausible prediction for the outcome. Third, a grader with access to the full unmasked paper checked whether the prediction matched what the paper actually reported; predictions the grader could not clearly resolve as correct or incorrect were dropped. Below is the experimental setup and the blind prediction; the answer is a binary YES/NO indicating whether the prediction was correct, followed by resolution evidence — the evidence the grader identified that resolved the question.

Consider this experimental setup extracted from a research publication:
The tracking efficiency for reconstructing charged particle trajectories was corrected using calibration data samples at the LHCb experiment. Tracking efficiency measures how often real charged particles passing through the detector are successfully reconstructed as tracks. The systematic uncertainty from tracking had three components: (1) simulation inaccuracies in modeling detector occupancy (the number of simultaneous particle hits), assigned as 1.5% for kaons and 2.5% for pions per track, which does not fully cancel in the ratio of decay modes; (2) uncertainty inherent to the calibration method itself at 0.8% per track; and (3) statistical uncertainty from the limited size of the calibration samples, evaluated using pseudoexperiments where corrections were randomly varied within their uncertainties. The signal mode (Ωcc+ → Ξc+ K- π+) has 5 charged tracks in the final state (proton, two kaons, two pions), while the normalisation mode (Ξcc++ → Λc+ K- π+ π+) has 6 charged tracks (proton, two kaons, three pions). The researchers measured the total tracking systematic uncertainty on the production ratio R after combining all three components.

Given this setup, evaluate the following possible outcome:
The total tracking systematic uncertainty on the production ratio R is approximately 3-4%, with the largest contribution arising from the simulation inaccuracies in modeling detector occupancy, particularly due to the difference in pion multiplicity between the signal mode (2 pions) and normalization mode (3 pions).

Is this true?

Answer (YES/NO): NO